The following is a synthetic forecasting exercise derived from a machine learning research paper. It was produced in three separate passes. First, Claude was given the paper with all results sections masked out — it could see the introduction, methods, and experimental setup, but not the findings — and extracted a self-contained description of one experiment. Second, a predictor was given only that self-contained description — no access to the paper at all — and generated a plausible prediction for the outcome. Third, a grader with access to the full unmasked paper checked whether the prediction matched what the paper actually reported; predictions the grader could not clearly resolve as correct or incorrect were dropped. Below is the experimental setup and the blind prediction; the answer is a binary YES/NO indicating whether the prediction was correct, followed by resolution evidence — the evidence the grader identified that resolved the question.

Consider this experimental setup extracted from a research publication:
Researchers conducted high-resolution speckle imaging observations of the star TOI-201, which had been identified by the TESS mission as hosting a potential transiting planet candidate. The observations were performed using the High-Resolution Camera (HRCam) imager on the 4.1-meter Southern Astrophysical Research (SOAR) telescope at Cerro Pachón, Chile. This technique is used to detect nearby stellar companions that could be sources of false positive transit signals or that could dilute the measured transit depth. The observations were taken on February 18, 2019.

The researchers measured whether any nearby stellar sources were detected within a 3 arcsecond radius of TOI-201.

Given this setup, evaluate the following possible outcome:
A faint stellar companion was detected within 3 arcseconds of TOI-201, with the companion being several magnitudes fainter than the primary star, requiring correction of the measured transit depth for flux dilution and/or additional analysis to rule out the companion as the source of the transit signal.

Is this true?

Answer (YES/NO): NO